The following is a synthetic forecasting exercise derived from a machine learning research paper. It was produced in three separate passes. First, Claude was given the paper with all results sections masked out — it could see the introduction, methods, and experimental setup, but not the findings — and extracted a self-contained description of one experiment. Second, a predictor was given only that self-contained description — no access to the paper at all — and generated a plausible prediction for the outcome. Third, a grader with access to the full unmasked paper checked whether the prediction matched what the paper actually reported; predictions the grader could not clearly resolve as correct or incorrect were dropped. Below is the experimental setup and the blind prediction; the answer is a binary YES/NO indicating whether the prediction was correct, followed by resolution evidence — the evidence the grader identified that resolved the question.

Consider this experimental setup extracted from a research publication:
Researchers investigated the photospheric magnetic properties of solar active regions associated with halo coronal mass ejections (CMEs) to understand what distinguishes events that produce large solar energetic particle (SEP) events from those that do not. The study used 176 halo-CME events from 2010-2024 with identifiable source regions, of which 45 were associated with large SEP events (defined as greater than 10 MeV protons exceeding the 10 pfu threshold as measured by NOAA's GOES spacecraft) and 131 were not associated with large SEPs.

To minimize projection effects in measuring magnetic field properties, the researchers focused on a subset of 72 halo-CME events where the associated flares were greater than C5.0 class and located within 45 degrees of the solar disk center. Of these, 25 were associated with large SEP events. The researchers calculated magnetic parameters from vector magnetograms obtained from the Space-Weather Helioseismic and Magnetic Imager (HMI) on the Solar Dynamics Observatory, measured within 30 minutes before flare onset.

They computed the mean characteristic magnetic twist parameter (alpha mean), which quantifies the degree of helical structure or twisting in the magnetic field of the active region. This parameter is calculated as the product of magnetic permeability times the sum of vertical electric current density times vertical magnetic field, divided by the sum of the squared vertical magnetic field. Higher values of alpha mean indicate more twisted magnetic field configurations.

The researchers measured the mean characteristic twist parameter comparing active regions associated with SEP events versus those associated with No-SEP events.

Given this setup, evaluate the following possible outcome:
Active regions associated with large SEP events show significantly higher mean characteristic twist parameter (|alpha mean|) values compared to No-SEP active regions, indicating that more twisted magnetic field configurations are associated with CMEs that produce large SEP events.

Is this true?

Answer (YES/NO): NO